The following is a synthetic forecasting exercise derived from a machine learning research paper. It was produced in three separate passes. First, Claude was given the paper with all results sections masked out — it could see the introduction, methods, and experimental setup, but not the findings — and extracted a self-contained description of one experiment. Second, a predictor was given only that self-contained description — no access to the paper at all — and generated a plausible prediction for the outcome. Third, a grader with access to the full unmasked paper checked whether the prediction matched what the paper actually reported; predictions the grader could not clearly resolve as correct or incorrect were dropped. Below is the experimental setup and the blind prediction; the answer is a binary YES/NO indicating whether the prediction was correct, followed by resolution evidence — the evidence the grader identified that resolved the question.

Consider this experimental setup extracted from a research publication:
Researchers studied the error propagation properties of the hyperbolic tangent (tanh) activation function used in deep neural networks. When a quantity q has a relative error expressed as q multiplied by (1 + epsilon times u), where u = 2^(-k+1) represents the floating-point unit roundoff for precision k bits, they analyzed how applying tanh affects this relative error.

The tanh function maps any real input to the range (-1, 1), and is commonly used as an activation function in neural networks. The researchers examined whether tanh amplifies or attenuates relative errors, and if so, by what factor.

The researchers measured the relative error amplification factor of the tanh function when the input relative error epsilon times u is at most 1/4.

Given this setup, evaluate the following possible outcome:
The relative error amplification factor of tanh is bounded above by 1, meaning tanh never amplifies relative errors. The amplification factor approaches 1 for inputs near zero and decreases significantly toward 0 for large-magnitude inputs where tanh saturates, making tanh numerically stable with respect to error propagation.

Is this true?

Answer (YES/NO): NO